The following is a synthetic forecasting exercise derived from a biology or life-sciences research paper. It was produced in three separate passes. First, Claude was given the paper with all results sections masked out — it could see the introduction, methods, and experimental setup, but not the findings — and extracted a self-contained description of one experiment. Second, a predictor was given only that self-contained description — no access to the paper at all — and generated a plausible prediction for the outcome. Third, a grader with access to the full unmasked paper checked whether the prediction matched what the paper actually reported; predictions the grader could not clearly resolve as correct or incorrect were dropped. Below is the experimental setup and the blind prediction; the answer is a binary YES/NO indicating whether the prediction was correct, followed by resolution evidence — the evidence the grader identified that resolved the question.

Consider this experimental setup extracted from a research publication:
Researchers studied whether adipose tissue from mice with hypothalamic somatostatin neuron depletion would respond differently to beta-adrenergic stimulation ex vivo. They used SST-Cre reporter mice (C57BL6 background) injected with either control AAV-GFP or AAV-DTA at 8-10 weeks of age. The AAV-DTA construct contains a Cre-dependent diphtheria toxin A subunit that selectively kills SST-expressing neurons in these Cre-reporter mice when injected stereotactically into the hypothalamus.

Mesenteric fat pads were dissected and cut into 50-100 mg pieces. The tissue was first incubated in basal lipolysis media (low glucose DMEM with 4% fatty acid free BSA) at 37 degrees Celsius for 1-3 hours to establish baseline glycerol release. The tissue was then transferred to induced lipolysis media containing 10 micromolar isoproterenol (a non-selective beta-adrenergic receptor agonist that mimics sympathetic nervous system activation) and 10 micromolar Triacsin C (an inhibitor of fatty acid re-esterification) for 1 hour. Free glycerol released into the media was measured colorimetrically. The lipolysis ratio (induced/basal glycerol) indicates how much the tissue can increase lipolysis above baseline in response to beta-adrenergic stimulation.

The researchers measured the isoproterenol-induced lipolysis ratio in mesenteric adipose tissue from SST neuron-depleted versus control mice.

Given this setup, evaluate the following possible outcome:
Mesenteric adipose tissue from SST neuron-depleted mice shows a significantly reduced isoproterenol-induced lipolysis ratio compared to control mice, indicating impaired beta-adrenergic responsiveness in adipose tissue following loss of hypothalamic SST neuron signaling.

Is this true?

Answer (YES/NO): YES